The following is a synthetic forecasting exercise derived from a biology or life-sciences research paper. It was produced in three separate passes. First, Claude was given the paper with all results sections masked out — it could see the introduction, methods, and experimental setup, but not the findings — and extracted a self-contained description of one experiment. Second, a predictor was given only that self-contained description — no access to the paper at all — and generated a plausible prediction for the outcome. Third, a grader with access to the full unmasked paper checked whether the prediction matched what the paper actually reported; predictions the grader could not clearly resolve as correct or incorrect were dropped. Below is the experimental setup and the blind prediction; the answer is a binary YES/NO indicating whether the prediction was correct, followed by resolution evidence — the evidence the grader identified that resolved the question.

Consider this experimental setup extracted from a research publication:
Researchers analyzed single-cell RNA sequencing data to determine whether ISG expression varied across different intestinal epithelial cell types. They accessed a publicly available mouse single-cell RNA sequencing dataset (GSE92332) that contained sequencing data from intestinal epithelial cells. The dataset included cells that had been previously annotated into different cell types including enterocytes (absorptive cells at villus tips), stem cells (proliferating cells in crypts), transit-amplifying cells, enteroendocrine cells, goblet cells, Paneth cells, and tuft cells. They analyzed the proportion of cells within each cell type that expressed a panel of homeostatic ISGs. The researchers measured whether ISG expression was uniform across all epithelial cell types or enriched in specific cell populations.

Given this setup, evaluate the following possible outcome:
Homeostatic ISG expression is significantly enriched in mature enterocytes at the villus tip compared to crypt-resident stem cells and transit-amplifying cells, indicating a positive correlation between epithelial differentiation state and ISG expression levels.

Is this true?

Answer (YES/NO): YES